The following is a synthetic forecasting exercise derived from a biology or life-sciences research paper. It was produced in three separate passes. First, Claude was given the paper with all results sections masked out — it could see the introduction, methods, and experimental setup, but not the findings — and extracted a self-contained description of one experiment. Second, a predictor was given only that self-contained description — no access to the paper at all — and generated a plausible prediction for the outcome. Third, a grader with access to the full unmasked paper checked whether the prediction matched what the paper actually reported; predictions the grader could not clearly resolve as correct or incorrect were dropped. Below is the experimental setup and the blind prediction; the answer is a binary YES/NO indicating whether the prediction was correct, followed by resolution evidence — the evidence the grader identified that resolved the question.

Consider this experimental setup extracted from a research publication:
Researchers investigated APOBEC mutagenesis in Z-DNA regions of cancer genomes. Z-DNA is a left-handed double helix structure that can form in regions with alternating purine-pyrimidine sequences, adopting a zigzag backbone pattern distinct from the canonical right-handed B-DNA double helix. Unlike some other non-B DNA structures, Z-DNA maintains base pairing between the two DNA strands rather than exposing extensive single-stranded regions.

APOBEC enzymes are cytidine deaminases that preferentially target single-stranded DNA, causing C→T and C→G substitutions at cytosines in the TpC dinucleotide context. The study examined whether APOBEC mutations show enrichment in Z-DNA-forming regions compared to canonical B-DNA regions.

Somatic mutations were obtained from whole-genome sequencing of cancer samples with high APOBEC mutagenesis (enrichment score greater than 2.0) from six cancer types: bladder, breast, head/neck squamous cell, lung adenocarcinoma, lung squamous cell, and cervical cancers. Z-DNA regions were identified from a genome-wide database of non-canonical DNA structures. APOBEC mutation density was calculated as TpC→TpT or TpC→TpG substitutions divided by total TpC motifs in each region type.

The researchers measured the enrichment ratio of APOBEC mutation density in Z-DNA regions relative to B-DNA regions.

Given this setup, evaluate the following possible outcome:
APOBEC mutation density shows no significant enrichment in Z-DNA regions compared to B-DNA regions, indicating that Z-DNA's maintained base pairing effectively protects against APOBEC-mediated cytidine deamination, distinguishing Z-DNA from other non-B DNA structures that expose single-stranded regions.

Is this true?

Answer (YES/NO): NO